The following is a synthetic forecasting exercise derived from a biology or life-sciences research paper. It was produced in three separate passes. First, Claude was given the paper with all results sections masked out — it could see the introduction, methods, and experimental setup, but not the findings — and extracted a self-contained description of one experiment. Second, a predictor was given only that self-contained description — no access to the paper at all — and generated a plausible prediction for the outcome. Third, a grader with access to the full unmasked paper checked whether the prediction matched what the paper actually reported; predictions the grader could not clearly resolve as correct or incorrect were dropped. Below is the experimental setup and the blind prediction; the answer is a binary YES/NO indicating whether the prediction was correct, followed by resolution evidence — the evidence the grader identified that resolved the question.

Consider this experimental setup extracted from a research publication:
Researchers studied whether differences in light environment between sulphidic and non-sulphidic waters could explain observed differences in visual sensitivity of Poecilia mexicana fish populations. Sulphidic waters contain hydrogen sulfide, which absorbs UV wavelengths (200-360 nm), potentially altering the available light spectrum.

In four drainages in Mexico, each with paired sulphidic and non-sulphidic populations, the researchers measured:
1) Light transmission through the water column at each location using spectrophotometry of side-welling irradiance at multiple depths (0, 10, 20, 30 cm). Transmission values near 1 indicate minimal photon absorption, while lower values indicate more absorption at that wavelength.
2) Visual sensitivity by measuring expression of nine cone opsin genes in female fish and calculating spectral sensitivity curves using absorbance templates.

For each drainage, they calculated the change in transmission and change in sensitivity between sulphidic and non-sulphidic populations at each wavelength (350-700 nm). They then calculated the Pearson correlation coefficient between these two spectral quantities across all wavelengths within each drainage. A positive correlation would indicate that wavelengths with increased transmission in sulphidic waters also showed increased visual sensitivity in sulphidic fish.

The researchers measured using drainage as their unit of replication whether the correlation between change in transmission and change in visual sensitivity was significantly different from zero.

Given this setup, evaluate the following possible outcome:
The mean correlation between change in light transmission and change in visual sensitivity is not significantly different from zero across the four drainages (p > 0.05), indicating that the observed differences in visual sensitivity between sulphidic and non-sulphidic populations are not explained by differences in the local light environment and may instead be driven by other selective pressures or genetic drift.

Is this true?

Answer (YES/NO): YES